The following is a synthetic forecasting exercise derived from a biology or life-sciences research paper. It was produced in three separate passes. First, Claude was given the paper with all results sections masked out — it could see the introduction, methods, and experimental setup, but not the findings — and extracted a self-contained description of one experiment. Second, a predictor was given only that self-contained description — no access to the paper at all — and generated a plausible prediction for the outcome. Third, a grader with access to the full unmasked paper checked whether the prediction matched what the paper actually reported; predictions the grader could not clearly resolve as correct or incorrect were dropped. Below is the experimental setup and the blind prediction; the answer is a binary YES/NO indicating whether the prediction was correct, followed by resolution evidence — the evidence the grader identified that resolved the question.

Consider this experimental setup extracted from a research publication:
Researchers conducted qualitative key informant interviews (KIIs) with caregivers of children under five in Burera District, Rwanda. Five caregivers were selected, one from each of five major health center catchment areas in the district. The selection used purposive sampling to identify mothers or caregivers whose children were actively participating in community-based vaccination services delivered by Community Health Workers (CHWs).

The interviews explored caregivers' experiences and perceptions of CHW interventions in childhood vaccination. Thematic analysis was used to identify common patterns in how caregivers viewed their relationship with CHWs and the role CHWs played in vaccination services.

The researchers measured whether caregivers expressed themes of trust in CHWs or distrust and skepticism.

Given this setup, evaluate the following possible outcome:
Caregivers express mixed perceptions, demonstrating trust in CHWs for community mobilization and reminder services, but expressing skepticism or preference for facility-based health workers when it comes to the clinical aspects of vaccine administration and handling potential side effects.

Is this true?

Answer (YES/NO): NO